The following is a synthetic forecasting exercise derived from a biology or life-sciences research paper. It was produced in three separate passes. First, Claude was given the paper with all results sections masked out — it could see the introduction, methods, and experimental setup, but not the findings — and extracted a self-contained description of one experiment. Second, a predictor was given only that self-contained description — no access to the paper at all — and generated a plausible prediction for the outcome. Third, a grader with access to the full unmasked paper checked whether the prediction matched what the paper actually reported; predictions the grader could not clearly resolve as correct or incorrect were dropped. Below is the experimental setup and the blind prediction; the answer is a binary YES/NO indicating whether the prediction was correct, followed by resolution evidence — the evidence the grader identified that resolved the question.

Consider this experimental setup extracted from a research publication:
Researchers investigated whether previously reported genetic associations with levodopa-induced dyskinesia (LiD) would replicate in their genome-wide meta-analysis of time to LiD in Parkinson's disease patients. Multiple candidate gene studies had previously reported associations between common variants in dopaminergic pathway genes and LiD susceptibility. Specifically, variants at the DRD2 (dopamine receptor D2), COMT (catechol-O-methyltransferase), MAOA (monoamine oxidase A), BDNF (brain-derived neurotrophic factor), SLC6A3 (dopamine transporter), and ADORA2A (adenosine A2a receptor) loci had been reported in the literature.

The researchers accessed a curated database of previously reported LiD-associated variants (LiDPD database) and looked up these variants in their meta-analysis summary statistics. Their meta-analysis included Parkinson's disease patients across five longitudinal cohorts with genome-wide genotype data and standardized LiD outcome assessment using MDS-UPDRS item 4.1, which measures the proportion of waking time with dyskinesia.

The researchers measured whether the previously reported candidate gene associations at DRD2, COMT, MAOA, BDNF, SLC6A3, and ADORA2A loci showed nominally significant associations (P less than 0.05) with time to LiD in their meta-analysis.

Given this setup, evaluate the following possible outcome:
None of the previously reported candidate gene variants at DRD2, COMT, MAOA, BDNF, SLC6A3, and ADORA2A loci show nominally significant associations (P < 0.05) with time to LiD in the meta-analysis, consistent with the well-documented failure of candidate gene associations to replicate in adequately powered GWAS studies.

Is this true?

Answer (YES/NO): NO